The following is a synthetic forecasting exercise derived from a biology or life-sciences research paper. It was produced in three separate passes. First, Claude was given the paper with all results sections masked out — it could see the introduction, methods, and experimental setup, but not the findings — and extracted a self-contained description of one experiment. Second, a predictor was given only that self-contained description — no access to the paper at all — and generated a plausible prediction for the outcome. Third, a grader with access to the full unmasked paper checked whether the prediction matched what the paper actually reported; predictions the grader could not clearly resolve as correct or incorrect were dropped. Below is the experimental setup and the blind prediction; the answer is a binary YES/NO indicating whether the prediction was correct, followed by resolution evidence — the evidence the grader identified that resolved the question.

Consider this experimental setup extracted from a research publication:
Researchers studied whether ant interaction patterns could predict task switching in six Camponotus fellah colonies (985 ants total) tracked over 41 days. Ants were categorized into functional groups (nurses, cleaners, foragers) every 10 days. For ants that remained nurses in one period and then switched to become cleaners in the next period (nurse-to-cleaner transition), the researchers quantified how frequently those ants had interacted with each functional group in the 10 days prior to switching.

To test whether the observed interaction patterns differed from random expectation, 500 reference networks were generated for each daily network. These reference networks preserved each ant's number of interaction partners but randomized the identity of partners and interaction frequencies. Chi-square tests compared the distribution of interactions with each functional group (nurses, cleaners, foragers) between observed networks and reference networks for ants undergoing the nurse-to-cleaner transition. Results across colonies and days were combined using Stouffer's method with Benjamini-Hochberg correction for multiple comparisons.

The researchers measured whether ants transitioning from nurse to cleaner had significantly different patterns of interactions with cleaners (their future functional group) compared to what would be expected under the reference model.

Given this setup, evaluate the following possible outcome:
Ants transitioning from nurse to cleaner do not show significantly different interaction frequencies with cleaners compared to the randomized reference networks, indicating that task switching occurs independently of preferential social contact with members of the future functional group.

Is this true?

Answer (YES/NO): NO